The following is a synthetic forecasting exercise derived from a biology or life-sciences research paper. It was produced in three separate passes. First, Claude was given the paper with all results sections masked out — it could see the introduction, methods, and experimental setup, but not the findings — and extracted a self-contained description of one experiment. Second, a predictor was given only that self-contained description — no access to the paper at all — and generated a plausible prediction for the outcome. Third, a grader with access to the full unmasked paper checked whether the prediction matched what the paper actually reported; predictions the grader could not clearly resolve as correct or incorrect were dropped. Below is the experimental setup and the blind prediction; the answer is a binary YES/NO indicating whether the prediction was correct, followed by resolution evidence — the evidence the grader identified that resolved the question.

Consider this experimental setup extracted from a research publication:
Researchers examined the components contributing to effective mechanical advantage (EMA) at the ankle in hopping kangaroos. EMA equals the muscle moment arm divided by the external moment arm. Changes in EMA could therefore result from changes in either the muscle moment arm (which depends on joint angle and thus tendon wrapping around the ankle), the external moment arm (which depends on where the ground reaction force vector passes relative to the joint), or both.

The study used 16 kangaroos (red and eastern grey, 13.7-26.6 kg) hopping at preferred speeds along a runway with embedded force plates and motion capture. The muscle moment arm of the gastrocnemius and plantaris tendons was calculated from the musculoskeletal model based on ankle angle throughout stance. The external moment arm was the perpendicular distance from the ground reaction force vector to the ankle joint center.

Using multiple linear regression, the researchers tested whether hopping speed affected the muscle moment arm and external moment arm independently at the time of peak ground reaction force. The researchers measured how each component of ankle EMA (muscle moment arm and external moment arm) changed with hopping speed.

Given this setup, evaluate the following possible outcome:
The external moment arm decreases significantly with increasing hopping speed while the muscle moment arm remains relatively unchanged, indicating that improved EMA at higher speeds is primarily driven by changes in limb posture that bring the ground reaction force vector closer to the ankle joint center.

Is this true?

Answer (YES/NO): NO